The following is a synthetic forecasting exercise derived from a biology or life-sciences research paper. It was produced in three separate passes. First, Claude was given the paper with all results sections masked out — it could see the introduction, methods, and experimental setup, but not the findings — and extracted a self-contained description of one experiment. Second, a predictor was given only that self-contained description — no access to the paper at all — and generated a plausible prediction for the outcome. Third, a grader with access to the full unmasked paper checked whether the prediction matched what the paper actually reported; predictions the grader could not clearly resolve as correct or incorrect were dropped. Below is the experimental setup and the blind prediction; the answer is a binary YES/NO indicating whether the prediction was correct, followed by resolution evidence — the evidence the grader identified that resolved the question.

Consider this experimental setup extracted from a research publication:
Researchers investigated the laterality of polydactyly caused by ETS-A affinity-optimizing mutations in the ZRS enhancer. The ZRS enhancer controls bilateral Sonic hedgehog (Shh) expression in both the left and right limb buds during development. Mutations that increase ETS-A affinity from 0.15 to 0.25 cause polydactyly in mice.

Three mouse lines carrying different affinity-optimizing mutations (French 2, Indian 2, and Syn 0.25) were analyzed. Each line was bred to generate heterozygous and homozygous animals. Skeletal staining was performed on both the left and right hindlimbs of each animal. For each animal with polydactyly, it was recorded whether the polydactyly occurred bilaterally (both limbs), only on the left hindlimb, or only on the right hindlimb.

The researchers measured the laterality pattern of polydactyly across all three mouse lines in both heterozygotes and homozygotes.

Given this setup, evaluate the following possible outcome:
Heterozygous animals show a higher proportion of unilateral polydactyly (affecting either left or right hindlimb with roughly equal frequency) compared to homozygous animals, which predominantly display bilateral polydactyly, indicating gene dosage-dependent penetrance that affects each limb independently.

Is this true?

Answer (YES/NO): NO